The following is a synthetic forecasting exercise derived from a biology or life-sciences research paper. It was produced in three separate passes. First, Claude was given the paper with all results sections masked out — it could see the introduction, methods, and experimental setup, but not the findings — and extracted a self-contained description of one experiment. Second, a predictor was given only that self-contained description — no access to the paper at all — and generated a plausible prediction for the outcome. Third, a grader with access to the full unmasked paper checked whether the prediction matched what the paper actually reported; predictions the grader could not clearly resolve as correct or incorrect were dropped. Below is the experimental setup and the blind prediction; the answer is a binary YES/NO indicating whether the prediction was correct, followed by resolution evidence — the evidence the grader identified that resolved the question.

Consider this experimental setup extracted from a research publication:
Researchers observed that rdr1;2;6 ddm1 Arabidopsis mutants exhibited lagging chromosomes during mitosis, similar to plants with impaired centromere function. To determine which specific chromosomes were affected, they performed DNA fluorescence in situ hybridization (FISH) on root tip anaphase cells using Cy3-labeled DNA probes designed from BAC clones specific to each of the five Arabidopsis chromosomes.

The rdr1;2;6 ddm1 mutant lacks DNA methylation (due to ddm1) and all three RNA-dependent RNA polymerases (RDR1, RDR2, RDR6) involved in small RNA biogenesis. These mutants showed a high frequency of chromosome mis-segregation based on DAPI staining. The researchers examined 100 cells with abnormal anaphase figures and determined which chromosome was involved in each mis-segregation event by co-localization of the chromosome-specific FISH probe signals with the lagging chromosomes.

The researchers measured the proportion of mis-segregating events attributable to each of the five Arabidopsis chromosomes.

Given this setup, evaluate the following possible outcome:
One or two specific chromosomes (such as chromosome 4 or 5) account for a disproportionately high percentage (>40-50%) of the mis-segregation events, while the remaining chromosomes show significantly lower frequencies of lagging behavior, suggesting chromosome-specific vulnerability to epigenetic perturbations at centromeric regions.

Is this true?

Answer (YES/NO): YES